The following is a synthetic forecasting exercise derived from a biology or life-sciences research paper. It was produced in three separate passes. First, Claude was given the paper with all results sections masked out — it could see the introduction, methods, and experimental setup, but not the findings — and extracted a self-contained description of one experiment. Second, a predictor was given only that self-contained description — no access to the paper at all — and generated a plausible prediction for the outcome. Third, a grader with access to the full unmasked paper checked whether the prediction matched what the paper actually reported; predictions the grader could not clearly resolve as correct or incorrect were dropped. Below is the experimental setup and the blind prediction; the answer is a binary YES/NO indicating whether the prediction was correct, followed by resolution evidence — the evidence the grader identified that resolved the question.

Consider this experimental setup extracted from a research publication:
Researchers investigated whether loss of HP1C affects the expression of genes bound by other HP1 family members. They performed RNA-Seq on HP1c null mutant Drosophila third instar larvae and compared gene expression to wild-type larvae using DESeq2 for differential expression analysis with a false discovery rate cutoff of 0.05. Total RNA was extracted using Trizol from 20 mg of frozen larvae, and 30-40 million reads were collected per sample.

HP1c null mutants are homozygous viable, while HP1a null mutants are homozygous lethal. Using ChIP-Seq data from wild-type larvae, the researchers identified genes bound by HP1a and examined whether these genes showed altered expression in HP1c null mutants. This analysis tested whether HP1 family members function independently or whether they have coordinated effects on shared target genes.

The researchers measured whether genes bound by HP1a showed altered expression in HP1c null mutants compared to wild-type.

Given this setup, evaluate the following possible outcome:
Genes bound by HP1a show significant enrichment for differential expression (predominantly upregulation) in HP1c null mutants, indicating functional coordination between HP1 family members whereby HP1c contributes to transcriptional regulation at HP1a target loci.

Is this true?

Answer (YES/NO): NO